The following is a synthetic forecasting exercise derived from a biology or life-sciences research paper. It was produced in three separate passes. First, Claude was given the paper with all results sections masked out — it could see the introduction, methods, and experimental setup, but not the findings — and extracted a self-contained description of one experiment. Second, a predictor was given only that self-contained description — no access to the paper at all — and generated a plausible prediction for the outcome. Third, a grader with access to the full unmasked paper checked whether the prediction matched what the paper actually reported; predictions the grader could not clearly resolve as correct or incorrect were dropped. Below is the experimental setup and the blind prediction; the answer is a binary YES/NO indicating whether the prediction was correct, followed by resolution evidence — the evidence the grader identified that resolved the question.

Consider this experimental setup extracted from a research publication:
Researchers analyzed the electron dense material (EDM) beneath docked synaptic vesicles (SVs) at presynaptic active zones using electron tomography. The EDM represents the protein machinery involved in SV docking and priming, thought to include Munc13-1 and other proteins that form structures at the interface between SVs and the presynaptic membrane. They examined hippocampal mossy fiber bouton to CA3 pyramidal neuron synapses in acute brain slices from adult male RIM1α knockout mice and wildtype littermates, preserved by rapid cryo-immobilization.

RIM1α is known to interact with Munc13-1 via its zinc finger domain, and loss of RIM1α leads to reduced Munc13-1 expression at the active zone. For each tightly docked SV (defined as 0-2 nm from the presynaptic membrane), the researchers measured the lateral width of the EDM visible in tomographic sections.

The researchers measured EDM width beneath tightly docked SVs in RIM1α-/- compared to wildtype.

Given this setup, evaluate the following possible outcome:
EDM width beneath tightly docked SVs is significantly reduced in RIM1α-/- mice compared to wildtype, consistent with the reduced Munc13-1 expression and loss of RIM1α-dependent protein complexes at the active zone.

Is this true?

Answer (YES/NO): YES